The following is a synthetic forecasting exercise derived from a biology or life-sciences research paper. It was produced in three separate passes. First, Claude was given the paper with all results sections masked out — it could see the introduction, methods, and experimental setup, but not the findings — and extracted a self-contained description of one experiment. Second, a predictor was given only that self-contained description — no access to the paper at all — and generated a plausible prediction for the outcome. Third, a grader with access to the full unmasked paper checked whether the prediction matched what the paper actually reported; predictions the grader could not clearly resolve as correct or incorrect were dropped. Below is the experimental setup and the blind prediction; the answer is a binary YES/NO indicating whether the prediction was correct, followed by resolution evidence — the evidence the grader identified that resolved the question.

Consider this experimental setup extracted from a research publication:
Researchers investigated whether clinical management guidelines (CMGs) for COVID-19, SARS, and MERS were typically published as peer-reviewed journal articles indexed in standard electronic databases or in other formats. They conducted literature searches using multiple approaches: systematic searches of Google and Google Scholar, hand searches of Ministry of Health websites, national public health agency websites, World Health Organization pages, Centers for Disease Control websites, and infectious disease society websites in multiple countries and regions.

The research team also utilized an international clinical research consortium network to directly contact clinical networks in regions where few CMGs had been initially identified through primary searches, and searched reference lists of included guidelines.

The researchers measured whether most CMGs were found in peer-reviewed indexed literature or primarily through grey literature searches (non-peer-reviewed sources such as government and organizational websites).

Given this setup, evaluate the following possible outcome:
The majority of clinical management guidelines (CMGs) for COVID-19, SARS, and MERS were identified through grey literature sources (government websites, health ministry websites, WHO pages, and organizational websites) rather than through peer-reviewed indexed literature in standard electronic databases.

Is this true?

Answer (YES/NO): NO